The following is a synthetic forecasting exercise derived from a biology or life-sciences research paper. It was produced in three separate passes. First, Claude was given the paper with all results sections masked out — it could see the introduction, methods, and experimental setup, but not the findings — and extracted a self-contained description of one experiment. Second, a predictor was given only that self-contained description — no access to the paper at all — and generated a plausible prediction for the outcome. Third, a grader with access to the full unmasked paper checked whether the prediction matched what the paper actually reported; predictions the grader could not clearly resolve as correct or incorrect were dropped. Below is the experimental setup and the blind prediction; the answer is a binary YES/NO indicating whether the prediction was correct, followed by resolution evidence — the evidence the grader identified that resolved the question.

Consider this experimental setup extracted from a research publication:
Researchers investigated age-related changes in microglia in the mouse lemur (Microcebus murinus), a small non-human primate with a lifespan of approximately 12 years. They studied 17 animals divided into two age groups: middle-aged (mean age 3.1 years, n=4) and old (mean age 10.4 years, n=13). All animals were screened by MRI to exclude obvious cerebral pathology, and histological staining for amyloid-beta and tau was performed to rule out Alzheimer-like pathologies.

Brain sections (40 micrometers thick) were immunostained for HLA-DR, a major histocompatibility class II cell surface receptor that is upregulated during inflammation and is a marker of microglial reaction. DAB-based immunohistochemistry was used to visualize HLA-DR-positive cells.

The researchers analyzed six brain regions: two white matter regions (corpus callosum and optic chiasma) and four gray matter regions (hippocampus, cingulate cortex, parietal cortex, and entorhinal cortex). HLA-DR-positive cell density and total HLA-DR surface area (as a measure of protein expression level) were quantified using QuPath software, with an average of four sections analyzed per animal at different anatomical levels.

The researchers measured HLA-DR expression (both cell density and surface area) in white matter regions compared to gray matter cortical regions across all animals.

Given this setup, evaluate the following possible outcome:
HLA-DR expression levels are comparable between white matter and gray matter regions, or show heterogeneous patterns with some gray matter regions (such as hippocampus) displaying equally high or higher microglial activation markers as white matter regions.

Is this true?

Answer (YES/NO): NO